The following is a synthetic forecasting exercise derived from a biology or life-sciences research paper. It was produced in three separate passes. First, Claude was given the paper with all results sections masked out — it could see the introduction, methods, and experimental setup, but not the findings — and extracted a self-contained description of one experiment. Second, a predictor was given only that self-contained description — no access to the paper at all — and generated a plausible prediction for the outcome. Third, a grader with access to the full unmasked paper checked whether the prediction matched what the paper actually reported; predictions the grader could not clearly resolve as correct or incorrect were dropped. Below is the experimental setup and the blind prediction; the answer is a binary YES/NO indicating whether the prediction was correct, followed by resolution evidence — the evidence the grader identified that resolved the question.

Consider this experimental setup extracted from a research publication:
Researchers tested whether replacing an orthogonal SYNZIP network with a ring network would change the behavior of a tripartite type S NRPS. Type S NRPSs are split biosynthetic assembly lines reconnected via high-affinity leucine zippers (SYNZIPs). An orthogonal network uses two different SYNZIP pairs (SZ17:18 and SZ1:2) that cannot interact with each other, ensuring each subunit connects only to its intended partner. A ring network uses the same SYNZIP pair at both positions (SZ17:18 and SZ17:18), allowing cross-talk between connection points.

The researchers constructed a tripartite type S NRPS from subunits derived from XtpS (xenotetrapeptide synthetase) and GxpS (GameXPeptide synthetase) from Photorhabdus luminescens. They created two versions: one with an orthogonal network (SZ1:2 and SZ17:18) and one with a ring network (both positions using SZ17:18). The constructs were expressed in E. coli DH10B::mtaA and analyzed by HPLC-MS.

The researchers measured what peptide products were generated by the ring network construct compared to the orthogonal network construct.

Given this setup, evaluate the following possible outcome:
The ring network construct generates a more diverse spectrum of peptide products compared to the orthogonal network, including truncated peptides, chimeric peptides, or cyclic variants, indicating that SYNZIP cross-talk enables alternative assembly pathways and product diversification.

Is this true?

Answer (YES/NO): YES